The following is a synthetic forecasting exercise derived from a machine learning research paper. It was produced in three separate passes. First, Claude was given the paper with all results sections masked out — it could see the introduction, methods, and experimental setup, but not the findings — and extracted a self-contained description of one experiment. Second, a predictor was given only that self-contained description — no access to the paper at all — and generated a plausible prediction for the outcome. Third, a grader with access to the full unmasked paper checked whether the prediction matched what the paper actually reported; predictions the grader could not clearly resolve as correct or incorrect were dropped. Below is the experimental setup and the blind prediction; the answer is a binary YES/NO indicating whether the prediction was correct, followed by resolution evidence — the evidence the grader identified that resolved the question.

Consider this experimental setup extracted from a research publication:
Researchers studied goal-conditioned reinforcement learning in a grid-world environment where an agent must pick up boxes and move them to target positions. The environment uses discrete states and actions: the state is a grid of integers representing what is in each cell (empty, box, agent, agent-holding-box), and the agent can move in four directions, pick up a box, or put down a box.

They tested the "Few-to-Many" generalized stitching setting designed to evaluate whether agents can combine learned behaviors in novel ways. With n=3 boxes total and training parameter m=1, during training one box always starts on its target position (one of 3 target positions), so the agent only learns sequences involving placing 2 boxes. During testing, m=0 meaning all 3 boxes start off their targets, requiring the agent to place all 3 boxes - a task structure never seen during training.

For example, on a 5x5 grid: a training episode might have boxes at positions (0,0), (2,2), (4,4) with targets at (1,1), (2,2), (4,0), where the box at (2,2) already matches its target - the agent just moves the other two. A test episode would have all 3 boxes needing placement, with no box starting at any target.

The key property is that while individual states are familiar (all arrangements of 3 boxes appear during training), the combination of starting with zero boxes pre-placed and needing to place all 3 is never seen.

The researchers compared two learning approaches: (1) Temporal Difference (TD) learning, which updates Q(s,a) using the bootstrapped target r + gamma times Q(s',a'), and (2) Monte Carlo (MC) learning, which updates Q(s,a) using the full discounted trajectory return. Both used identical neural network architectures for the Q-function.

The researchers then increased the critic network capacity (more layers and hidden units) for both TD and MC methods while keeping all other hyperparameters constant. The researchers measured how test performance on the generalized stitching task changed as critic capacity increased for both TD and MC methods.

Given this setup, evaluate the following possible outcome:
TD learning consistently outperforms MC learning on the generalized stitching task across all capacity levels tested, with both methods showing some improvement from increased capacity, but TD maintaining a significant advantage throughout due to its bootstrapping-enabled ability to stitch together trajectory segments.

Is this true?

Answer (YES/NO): NO